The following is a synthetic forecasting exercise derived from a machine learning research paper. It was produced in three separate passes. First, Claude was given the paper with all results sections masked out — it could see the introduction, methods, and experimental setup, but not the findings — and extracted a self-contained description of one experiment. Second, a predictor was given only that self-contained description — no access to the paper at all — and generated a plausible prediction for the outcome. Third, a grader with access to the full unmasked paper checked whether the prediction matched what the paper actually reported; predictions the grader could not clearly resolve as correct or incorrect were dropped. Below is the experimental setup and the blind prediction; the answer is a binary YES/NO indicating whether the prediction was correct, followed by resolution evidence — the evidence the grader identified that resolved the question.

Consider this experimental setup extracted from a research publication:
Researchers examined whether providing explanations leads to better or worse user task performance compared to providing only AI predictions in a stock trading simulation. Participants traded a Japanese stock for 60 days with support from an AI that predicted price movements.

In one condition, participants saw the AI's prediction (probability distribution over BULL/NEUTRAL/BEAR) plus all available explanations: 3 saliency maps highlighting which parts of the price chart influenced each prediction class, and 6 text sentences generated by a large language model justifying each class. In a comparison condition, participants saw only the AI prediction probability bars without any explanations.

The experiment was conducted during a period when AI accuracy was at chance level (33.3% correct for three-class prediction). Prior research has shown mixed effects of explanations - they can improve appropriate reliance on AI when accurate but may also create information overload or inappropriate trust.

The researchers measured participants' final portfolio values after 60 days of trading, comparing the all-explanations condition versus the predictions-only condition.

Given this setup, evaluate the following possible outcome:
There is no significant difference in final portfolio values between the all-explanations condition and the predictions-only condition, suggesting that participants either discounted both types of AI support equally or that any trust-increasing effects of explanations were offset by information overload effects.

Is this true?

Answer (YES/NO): NO